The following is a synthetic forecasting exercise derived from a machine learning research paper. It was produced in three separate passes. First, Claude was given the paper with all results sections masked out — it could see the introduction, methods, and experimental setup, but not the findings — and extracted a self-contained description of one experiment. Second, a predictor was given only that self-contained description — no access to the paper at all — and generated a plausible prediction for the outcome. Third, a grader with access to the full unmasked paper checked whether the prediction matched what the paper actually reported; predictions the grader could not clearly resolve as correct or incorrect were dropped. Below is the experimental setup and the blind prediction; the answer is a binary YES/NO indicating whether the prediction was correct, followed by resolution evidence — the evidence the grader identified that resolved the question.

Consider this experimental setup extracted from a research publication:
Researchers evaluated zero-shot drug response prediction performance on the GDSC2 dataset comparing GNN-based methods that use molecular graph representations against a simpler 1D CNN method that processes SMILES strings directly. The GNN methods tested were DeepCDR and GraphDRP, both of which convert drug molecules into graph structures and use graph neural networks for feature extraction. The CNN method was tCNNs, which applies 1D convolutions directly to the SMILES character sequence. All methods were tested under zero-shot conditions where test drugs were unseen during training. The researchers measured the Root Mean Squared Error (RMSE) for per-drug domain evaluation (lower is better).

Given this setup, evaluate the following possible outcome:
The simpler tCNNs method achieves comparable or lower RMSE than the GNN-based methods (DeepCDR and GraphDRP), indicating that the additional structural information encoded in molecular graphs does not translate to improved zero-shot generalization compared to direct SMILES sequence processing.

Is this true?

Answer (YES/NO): YES